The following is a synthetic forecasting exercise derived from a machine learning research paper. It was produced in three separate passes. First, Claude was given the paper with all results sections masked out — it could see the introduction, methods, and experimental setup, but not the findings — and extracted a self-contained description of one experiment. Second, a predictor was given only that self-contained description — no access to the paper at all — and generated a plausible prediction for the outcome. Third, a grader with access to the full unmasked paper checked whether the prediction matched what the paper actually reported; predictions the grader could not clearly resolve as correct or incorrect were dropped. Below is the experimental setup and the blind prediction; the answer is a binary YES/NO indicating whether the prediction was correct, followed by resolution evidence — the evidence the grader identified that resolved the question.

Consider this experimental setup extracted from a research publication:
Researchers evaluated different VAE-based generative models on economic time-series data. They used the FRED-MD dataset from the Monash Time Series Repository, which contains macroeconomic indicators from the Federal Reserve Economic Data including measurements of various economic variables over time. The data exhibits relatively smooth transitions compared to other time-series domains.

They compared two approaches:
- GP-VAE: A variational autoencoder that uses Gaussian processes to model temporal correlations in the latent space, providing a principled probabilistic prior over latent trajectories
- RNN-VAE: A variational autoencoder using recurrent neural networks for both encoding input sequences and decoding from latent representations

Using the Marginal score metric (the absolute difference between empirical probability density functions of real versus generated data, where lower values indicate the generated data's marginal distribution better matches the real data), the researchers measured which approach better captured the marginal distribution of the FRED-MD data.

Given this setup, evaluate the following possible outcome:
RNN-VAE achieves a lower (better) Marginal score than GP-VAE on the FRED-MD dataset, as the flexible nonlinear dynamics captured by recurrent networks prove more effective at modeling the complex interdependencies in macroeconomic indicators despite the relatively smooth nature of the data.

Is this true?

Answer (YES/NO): YES